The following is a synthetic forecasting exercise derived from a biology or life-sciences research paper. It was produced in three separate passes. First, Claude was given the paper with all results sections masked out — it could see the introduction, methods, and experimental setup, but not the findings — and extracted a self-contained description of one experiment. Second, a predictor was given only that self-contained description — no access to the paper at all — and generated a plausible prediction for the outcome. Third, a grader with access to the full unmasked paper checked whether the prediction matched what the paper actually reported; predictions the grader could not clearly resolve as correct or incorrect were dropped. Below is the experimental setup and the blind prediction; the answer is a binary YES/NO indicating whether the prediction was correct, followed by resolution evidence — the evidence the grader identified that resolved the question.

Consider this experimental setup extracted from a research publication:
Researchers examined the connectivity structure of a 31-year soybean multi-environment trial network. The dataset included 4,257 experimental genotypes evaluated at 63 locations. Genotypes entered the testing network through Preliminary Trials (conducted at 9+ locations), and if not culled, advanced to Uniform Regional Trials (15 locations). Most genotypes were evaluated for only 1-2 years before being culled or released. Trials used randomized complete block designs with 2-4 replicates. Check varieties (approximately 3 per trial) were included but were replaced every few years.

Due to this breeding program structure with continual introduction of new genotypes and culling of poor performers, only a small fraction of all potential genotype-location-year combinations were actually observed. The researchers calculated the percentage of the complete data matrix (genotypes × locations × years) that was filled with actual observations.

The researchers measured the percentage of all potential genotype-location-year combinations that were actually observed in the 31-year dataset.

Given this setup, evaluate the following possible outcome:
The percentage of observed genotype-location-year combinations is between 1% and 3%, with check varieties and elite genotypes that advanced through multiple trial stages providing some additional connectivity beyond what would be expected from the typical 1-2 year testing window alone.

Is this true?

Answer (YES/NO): NO